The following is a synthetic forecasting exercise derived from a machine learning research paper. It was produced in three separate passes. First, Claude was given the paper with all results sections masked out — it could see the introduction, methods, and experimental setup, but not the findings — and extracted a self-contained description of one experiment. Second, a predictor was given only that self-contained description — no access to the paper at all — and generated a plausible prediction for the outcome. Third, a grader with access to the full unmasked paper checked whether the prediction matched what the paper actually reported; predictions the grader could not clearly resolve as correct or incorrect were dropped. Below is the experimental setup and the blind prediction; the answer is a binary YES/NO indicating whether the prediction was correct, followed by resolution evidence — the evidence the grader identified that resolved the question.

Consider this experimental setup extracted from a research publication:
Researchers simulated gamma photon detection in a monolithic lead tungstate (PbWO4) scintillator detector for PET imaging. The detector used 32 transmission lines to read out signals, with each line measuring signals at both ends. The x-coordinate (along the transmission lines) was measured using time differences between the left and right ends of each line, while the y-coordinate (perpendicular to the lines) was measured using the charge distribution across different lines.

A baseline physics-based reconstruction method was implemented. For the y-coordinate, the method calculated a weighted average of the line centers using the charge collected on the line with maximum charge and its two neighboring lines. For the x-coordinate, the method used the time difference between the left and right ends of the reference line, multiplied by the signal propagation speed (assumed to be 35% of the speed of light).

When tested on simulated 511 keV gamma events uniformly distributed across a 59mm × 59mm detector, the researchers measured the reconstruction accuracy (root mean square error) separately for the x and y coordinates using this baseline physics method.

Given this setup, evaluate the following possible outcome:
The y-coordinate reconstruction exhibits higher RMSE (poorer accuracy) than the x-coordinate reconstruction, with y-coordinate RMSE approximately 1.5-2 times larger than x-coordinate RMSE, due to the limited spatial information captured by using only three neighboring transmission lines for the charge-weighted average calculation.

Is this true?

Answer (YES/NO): NO